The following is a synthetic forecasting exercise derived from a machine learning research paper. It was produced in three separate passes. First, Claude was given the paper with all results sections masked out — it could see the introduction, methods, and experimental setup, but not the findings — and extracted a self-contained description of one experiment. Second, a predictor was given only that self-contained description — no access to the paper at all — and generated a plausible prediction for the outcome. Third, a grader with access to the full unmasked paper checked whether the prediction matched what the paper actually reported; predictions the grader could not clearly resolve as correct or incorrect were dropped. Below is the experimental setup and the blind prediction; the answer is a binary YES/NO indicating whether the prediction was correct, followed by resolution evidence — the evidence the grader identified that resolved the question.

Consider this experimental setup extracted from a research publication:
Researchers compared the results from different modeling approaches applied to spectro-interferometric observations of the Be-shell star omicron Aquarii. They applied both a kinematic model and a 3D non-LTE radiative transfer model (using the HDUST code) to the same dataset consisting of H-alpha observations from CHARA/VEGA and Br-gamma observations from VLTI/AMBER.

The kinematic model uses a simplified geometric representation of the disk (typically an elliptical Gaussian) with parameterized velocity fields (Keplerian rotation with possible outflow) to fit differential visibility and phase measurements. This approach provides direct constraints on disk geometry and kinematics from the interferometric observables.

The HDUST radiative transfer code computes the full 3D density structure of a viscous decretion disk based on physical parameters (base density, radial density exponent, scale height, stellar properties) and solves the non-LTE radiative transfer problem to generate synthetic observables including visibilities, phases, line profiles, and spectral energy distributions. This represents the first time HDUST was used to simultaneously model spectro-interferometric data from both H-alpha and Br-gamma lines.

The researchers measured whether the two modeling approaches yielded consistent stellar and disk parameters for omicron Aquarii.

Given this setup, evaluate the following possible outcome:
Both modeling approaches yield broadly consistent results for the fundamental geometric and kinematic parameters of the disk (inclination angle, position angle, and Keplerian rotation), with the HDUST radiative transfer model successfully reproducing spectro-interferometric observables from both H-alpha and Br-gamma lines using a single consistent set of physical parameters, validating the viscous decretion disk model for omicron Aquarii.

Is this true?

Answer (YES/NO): NO